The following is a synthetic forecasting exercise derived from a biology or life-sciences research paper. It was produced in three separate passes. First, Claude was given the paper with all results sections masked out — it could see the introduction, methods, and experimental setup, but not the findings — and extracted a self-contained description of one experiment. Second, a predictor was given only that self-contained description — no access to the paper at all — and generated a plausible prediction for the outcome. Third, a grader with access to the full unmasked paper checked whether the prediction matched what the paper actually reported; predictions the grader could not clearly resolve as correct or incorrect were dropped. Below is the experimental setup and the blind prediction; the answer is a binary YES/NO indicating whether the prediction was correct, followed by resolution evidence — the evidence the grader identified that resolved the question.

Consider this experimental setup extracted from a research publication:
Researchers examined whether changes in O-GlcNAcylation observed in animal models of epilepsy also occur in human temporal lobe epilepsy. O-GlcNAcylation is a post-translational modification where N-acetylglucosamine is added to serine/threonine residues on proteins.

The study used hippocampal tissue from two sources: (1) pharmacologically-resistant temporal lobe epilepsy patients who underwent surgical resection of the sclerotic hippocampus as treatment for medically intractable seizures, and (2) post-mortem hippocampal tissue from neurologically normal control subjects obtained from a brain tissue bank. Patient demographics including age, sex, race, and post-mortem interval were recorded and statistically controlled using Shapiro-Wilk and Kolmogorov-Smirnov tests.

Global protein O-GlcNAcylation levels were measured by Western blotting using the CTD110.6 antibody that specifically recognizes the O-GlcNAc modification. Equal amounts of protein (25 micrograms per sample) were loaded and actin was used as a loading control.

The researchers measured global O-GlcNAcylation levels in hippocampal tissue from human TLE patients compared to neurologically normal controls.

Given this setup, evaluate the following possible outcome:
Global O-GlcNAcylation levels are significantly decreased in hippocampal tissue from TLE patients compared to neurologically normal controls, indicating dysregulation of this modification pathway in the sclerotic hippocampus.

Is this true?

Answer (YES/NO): YES